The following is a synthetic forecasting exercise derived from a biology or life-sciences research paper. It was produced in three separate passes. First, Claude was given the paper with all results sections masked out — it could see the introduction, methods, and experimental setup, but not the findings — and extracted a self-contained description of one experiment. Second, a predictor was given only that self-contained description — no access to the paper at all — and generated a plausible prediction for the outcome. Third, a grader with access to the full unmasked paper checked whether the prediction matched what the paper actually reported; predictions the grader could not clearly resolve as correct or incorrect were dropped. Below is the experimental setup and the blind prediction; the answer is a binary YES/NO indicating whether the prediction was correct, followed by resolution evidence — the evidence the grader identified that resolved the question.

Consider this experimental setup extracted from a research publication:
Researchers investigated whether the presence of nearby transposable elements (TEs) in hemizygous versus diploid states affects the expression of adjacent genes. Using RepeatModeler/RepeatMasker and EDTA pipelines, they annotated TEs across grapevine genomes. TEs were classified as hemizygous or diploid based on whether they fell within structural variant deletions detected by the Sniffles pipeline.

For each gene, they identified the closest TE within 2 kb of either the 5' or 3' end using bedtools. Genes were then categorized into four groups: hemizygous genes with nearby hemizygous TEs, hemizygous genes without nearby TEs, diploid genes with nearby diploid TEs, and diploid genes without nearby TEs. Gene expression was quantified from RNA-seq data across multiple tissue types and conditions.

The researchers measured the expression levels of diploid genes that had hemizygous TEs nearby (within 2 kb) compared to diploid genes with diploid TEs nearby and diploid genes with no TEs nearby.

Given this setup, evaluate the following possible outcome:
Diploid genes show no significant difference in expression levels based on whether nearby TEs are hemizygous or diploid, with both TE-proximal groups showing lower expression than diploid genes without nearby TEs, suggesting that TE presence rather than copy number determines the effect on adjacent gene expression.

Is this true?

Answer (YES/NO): NO